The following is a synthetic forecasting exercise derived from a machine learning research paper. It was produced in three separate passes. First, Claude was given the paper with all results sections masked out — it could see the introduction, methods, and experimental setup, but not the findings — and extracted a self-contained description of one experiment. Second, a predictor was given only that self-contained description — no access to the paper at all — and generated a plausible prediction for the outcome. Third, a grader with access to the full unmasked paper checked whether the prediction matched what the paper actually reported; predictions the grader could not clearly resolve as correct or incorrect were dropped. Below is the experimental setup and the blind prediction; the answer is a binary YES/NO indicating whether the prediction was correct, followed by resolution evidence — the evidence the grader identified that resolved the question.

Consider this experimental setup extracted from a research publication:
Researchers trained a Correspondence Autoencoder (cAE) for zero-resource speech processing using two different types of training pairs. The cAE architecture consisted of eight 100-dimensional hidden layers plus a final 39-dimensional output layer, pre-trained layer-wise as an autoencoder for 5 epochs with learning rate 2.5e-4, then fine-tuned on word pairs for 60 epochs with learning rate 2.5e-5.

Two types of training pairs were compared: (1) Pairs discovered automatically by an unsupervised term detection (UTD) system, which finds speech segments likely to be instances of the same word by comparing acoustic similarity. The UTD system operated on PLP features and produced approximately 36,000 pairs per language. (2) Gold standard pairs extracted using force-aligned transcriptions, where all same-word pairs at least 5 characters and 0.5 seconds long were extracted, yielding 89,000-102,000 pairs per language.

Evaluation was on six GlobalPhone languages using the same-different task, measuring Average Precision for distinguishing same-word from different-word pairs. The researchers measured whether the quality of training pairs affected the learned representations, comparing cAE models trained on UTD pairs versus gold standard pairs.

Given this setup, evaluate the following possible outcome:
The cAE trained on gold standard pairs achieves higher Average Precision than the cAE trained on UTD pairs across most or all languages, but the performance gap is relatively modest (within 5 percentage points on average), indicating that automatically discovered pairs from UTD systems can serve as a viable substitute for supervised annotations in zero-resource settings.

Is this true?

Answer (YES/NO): NO